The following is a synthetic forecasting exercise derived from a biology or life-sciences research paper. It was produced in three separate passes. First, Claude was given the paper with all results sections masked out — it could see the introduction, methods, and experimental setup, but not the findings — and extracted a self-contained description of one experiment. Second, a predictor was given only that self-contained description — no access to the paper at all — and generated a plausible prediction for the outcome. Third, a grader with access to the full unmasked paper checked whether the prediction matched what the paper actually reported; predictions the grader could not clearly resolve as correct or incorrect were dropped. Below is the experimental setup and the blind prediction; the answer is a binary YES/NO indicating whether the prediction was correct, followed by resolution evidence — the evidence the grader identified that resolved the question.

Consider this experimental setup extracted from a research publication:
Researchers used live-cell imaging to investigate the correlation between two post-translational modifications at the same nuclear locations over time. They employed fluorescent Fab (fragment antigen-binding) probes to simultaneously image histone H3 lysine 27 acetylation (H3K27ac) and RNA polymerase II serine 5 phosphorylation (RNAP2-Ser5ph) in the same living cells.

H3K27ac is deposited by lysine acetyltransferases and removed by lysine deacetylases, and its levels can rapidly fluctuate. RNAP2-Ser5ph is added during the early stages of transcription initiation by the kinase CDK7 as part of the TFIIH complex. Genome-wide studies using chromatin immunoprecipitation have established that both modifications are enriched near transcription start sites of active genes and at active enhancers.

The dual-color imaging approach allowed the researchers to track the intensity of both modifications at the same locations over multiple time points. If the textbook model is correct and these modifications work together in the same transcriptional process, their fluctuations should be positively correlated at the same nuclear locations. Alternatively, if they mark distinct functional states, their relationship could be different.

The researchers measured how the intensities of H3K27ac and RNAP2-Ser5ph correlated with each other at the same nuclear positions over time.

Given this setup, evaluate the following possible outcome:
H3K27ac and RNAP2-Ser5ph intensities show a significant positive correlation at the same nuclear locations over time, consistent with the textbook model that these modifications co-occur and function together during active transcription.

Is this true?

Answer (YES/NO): NO